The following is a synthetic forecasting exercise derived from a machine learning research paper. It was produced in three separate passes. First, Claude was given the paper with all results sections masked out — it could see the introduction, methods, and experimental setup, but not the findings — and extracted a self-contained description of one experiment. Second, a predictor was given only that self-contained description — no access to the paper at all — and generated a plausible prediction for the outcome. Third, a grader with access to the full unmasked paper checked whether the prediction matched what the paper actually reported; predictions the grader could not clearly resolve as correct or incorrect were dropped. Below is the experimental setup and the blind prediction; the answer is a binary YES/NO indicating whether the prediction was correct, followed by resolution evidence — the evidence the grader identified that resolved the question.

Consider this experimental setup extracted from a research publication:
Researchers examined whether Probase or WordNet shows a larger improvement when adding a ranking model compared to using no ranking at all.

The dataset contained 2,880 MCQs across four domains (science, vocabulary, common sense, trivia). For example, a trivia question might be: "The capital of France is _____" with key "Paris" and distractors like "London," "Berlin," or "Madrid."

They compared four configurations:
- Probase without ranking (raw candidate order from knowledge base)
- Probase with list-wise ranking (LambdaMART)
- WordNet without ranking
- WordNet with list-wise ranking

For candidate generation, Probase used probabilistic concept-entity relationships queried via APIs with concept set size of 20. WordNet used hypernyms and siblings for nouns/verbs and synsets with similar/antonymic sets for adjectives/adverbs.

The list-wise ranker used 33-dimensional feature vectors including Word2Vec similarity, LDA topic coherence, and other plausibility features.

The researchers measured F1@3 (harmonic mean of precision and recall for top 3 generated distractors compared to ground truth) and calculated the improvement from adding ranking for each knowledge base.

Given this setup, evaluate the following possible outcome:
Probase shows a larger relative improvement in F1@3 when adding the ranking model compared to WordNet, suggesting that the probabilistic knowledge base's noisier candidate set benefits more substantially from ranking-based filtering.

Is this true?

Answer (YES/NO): NO